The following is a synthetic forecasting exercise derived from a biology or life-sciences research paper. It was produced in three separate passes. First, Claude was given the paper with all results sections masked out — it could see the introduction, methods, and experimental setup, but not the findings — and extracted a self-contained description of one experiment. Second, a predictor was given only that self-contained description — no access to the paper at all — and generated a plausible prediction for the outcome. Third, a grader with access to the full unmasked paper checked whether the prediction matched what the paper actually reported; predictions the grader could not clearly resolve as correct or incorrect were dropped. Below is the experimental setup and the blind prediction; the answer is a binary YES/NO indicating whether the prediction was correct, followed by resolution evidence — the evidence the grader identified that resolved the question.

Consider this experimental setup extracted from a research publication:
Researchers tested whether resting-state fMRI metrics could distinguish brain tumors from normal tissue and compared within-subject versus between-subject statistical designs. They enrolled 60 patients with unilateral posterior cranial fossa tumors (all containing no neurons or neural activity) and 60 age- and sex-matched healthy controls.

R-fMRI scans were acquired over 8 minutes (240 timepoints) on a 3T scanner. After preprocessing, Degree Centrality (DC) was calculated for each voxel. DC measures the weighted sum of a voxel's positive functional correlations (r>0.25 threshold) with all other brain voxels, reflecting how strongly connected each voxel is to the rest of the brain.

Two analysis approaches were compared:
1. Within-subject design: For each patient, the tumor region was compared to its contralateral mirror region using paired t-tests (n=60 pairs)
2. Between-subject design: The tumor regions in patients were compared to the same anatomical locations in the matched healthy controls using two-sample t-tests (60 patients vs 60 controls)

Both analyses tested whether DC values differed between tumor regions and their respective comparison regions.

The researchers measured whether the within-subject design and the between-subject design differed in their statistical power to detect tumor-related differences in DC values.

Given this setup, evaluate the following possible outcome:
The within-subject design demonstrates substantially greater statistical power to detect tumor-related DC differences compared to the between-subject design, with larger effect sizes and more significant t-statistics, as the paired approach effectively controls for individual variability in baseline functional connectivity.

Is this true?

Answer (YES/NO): YES